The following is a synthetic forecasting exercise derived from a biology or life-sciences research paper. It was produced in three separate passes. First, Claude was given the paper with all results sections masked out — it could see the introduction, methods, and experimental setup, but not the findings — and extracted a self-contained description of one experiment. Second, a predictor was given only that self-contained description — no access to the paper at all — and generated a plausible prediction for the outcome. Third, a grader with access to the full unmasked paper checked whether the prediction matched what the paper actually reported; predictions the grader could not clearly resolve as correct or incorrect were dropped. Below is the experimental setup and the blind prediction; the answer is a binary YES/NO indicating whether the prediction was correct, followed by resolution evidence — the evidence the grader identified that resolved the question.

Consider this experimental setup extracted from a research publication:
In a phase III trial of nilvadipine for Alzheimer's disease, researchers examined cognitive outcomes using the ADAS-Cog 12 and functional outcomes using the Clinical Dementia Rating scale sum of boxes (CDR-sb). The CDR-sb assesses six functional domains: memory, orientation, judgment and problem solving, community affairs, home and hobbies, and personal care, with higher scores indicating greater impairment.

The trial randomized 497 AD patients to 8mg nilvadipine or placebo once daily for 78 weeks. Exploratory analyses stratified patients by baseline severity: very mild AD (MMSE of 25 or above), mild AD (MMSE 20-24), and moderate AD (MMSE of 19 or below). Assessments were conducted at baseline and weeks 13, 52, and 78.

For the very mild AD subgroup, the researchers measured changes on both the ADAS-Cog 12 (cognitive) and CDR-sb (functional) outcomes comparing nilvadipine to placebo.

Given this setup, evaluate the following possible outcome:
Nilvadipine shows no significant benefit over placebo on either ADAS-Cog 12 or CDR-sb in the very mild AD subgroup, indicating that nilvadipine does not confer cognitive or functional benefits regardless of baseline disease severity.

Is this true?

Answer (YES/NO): NO